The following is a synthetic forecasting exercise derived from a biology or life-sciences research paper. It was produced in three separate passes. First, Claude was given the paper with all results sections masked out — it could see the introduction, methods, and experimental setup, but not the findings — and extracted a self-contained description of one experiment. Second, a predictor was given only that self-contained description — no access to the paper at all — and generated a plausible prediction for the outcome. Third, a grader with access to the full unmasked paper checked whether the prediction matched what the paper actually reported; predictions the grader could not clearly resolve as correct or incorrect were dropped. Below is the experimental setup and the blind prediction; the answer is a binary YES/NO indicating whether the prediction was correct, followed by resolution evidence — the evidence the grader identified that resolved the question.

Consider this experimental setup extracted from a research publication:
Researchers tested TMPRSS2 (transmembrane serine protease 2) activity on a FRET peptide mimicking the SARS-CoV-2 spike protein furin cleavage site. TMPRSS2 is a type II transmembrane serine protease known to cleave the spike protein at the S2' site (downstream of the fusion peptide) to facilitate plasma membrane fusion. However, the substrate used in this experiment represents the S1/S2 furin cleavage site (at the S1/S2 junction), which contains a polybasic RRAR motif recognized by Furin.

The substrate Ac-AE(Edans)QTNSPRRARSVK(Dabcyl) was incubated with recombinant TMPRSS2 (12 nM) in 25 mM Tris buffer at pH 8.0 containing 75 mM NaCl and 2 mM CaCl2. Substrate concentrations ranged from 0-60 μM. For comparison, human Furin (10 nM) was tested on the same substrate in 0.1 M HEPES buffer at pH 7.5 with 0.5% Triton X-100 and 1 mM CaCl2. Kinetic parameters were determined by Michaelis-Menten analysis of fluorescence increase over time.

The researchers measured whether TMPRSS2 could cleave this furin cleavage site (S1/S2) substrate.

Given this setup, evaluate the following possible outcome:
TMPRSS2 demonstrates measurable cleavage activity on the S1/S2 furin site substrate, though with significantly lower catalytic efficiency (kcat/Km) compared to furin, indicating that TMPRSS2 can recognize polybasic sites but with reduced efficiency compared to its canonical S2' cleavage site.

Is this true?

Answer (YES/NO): YES